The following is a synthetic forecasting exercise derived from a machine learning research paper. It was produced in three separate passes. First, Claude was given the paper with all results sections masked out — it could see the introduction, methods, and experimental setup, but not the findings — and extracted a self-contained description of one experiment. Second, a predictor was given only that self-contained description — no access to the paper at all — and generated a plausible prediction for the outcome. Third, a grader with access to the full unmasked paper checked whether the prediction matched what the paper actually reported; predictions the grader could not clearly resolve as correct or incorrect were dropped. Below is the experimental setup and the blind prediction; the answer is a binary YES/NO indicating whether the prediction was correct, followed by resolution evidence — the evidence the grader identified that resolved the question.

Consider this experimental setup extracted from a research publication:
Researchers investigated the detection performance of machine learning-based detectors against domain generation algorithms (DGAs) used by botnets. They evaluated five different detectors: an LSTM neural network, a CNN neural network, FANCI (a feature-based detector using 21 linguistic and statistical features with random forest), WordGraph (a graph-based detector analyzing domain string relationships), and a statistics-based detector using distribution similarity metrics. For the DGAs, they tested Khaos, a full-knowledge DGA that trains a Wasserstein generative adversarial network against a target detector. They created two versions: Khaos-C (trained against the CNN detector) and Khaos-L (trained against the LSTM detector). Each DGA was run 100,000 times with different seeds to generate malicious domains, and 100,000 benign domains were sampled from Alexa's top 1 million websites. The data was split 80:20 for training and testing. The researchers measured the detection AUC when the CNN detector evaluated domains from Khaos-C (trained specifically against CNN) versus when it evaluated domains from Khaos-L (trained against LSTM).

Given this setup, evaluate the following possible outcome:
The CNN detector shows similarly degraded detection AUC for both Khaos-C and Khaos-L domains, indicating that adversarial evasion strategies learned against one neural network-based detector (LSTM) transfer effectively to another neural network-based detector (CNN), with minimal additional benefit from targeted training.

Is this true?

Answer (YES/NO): NO